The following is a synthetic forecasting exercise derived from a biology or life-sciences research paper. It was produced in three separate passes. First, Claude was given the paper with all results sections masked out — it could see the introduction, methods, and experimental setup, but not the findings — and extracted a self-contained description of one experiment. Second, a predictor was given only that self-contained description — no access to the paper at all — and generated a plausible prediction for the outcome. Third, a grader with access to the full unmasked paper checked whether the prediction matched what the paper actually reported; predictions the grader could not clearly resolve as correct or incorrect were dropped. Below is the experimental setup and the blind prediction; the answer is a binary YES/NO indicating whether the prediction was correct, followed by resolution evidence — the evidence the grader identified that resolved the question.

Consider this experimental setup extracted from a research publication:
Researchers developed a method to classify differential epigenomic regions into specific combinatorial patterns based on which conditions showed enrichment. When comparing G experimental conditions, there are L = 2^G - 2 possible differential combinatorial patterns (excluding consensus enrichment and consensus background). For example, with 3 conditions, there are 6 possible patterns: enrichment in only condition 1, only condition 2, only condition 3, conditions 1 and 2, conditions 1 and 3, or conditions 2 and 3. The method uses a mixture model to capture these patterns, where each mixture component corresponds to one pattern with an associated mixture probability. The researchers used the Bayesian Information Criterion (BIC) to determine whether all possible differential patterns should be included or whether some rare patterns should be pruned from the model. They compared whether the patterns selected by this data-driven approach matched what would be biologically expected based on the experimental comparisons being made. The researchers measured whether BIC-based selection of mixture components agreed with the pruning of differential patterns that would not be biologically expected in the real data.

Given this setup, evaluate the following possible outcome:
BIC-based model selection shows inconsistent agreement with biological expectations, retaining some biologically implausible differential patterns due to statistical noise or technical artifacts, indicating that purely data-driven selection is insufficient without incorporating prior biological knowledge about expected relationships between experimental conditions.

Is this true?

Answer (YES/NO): NO